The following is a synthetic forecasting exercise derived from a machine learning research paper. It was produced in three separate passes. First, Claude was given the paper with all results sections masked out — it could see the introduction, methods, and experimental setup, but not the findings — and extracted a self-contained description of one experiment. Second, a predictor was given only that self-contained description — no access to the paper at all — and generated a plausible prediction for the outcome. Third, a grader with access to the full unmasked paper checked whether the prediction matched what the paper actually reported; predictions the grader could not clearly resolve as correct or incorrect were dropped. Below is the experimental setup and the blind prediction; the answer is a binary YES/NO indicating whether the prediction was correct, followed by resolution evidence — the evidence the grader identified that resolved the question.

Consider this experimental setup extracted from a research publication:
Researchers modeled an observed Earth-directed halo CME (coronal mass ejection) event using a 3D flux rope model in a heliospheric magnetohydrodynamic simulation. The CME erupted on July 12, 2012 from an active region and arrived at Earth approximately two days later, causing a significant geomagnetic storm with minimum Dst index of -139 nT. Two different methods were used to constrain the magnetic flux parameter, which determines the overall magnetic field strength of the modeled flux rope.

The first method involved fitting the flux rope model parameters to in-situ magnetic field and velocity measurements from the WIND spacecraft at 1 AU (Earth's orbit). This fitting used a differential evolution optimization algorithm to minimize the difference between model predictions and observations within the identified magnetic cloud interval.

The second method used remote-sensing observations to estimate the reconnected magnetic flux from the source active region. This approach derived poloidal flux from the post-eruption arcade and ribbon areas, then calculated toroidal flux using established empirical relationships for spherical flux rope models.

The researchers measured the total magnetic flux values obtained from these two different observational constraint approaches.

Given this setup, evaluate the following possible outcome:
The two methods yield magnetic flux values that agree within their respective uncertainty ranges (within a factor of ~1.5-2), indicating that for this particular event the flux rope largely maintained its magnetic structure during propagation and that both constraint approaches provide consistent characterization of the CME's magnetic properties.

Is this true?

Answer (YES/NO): NO